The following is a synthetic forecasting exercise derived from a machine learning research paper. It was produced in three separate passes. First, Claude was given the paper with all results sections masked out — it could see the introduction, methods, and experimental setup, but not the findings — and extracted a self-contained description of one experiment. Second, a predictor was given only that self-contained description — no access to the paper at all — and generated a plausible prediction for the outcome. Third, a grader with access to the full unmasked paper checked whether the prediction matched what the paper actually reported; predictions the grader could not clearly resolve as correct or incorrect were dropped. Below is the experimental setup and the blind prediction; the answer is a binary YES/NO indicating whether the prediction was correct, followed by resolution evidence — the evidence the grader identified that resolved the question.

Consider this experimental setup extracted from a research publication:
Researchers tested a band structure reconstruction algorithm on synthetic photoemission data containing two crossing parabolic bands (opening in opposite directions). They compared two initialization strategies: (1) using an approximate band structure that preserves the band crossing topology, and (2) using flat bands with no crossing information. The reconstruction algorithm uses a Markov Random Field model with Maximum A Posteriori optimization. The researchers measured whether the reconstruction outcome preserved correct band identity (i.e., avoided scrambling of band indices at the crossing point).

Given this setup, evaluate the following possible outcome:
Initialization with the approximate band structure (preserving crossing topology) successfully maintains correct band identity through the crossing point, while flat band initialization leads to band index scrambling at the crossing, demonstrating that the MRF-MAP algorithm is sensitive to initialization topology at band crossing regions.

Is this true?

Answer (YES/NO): YES